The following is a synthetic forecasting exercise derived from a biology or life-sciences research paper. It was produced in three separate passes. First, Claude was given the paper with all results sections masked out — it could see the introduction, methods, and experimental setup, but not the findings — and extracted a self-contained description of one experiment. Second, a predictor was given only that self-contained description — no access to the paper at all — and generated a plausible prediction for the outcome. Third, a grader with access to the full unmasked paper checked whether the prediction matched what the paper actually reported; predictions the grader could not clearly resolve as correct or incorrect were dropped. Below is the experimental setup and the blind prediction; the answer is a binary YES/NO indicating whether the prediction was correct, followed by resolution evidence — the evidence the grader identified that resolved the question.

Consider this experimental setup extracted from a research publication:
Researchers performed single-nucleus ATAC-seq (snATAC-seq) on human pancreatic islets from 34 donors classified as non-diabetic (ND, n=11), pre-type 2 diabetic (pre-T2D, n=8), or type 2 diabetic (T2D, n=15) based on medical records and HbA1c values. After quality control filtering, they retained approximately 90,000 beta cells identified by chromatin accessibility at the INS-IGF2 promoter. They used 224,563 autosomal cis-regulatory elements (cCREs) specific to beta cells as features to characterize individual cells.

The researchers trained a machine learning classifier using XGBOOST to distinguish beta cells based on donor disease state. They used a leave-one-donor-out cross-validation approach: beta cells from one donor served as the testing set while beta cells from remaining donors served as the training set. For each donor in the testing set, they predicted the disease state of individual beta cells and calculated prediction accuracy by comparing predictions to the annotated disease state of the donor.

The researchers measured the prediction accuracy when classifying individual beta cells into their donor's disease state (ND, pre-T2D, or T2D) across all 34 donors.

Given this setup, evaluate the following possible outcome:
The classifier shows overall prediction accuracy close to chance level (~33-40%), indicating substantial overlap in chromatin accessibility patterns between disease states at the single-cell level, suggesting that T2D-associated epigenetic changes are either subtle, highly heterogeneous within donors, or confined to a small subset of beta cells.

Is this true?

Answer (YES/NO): NO